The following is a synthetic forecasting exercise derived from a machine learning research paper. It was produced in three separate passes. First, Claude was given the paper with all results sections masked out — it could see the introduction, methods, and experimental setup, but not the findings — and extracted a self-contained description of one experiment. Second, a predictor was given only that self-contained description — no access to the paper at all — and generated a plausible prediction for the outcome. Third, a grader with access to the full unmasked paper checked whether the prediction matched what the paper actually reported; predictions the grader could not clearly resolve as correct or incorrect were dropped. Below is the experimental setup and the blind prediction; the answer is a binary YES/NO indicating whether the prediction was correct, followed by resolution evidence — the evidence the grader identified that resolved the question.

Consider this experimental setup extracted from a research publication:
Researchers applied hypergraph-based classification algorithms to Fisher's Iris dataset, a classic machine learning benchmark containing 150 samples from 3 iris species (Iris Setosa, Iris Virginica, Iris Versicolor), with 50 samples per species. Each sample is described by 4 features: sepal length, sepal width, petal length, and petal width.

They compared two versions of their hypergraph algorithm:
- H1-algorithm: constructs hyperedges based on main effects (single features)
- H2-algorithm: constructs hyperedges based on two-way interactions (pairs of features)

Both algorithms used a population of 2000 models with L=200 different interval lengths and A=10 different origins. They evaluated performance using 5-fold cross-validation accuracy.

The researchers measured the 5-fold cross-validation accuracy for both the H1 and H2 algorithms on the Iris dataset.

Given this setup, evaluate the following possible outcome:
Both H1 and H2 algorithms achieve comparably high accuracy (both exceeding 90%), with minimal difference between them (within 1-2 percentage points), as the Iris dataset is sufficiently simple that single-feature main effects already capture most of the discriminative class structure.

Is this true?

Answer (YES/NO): YES